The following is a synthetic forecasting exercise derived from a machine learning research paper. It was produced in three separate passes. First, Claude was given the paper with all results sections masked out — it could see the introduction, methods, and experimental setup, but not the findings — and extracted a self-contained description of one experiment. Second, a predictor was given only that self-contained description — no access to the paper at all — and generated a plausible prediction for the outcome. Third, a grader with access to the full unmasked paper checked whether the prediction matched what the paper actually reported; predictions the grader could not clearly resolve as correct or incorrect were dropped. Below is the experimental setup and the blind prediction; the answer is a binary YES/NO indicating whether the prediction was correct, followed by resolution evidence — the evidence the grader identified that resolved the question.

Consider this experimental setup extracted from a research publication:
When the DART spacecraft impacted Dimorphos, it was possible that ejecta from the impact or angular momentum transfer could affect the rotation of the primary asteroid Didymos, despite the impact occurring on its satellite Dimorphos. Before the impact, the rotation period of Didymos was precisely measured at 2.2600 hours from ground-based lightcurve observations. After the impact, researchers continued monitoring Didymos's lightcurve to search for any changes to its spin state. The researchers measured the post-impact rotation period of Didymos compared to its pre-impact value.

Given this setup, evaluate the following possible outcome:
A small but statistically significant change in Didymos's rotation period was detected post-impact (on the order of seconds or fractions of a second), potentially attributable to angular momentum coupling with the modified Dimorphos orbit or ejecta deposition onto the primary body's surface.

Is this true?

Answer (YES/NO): NO